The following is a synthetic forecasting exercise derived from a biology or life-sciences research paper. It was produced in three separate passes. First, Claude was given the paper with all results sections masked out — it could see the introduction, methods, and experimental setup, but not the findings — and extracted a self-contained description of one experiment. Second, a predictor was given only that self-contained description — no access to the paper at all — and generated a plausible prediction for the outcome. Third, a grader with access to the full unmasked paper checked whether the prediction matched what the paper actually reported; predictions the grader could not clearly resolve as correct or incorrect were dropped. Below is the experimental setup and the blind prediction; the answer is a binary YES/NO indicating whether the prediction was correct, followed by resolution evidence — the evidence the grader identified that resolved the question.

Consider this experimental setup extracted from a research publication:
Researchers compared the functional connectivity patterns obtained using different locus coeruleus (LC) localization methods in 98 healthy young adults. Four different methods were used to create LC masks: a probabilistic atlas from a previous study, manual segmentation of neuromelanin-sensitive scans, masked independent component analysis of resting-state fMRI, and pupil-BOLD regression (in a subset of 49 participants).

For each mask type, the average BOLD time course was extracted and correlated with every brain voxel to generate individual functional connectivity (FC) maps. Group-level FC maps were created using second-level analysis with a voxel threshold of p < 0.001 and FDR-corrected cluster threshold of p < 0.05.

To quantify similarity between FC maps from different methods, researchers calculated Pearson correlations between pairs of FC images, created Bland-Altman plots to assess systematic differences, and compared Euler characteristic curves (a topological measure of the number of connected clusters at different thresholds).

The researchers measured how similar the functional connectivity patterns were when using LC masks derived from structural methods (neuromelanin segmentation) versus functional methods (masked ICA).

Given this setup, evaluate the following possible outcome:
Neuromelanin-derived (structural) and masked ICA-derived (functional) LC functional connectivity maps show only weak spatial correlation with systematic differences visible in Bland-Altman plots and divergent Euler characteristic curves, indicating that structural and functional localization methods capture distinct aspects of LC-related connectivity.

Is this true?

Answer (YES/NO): NO